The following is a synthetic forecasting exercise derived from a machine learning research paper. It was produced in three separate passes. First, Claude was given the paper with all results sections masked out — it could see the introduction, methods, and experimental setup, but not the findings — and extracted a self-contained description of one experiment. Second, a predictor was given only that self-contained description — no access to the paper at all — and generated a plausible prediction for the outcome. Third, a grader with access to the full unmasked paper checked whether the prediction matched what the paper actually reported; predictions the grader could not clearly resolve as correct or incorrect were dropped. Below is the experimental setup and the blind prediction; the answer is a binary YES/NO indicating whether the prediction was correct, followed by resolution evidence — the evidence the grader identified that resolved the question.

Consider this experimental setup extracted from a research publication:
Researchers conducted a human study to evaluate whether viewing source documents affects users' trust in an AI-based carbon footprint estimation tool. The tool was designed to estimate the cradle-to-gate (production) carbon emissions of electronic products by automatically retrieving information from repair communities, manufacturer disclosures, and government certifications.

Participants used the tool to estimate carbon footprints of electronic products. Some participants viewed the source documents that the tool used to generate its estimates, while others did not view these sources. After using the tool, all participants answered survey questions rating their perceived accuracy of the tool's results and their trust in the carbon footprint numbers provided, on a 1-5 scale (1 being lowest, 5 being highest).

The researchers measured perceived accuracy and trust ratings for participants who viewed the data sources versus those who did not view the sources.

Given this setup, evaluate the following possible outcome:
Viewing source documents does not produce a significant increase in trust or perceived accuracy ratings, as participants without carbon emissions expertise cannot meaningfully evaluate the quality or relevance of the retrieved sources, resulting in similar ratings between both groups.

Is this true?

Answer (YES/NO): NO